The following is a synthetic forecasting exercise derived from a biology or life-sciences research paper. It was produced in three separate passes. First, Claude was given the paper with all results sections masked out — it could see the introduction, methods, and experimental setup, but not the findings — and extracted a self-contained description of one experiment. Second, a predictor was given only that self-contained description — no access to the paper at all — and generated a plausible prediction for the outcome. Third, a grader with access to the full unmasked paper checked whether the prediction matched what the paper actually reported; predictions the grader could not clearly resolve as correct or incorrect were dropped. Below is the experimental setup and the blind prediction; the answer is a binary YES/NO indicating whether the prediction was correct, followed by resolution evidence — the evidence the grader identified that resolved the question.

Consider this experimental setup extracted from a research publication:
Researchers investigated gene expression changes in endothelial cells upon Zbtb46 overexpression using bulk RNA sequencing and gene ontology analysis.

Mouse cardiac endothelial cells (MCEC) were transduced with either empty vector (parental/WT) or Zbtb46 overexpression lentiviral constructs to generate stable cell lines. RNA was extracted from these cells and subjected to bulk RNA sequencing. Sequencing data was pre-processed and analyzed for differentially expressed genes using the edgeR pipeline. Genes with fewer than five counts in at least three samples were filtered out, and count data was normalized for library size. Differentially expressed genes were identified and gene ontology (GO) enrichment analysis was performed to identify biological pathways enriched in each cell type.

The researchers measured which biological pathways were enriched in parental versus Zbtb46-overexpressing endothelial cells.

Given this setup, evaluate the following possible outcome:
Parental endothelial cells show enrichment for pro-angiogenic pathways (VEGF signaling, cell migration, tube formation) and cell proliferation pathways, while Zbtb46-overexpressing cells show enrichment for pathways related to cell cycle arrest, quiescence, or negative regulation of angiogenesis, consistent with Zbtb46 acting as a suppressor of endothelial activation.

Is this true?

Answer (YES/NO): NO